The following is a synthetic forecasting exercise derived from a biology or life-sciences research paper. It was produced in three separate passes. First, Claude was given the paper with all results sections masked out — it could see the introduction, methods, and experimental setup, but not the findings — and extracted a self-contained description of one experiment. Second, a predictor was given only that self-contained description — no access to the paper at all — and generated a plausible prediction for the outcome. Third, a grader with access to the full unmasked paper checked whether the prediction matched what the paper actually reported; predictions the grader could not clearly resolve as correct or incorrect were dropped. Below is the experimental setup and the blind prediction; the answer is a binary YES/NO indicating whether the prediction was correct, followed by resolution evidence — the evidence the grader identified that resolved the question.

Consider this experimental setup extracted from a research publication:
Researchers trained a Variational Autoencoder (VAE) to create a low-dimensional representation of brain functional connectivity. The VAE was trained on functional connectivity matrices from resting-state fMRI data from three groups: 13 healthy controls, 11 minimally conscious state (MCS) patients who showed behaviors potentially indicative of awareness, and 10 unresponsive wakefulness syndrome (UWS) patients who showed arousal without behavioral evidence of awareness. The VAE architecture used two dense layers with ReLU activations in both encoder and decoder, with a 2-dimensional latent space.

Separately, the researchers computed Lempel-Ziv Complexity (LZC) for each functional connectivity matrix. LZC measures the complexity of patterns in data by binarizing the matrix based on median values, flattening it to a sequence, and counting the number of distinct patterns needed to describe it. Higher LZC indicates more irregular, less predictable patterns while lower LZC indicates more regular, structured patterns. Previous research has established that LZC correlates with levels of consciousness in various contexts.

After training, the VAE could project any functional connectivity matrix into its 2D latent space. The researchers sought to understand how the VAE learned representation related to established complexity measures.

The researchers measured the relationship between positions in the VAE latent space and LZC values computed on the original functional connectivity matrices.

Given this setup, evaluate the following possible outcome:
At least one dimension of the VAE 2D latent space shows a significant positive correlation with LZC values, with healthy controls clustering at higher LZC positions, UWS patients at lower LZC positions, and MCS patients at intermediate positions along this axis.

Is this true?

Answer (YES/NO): YES